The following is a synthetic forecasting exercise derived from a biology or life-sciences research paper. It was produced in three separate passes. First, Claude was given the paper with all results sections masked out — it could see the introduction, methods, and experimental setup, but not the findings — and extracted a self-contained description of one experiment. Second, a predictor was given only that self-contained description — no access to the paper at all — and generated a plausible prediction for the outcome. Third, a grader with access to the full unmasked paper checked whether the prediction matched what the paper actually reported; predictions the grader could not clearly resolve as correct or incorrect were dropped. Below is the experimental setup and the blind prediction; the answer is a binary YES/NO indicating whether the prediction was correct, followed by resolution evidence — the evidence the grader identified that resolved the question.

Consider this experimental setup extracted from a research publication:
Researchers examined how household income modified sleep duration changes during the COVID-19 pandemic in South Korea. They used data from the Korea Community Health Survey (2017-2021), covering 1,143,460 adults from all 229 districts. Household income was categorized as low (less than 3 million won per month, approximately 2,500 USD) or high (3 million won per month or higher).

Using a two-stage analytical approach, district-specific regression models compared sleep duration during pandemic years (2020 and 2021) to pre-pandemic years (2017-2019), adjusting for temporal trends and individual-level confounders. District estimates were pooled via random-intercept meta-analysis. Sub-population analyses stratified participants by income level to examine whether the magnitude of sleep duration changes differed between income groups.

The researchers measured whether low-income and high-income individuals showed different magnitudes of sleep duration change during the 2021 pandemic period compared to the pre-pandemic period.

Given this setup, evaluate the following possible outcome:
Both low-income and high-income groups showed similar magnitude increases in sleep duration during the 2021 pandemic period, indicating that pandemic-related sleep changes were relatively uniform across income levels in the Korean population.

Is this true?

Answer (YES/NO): NO